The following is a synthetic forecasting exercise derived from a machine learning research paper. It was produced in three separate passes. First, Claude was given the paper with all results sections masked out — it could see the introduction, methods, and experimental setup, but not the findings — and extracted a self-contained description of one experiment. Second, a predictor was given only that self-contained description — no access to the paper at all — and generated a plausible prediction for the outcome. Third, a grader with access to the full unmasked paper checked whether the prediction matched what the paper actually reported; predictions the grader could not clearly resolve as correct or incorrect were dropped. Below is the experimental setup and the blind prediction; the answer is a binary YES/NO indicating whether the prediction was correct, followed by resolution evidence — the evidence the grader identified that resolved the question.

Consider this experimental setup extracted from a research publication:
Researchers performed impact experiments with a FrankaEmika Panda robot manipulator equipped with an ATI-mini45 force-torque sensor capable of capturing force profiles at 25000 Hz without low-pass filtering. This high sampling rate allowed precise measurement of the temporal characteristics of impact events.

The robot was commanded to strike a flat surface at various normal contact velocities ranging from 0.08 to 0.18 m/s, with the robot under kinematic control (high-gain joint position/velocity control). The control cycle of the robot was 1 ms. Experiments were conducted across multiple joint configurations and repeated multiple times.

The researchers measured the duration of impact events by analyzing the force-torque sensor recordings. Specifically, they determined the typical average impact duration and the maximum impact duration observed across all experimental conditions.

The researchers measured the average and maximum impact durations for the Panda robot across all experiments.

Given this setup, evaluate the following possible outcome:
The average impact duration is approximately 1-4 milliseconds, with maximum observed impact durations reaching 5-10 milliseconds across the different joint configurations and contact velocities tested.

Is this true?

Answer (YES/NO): NO